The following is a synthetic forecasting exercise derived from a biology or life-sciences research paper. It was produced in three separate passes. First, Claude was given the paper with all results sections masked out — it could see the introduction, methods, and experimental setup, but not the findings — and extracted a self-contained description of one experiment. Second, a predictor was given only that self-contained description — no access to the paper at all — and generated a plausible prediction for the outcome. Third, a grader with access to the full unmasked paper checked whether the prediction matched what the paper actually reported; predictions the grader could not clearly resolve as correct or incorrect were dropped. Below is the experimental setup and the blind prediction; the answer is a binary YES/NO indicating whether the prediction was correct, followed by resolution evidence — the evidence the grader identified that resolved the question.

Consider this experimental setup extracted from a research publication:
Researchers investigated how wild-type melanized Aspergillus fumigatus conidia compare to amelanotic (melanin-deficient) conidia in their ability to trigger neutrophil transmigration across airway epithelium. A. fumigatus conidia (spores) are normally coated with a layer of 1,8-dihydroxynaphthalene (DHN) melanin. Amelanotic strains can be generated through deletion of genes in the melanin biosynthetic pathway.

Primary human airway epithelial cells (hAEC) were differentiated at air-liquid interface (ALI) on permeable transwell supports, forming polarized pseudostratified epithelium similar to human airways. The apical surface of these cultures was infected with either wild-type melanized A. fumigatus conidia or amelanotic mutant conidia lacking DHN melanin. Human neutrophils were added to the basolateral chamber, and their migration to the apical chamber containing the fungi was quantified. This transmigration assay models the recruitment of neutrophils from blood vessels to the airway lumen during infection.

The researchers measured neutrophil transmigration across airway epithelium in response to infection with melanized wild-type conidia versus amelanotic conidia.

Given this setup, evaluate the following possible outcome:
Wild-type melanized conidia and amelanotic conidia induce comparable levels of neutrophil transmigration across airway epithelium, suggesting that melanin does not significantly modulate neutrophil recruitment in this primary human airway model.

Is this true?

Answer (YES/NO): NO